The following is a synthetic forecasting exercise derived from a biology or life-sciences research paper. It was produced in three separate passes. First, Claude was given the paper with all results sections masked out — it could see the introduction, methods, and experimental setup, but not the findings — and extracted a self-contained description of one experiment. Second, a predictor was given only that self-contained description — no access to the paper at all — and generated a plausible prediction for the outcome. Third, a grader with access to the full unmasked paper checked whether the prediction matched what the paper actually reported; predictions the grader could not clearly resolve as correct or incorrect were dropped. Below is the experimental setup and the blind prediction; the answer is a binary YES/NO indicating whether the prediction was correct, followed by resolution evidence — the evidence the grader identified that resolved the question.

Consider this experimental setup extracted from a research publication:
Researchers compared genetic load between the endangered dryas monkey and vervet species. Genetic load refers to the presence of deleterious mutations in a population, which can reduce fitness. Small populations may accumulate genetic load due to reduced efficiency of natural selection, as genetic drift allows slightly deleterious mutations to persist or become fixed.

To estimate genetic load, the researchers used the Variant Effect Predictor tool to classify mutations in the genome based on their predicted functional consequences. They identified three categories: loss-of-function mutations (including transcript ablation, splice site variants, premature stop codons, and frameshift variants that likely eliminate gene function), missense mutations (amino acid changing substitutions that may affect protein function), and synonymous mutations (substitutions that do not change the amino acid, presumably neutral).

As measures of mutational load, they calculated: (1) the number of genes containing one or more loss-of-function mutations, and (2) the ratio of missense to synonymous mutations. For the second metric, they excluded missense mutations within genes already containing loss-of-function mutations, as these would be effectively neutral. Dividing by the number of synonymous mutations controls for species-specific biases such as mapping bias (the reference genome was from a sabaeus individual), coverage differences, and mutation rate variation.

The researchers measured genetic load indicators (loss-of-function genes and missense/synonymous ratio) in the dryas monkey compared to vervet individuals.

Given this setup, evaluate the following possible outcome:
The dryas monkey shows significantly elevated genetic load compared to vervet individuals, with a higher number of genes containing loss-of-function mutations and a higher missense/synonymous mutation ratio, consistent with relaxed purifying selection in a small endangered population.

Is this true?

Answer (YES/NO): NO